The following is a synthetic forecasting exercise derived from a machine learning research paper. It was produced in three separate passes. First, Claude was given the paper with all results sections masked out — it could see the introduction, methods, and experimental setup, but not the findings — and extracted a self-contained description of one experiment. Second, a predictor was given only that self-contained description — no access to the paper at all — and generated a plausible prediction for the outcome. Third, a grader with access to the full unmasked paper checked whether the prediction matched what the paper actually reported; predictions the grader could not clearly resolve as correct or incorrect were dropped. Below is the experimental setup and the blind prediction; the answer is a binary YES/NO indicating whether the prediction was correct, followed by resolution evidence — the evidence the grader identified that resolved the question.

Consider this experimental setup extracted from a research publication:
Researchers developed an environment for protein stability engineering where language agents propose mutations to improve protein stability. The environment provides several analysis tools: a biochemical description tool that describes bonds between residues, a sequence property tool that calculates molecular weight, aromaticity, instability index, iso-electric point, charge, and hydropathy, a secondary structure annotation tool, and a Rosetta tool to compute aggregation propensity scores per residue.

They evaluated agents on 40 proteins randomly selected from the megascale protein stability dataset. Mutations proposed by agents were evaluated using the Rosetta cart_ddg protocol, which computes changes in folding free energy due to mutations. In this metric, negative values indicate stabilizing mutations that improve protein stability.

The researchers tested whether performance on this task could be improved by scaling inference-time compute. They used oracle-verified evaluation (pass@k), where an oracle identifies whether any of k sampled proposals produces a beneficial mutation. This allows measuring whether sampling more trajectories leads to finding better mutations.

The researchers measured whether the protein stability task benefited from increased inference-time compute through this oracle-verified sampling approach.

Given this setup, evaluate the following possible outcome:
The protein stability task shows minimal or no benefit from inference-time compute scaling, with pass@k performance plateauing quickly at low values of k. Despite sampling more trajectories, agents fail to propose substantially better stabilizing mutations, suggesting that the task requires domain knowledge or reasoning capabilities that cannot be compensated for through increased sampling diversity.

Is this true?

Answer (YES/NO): NO